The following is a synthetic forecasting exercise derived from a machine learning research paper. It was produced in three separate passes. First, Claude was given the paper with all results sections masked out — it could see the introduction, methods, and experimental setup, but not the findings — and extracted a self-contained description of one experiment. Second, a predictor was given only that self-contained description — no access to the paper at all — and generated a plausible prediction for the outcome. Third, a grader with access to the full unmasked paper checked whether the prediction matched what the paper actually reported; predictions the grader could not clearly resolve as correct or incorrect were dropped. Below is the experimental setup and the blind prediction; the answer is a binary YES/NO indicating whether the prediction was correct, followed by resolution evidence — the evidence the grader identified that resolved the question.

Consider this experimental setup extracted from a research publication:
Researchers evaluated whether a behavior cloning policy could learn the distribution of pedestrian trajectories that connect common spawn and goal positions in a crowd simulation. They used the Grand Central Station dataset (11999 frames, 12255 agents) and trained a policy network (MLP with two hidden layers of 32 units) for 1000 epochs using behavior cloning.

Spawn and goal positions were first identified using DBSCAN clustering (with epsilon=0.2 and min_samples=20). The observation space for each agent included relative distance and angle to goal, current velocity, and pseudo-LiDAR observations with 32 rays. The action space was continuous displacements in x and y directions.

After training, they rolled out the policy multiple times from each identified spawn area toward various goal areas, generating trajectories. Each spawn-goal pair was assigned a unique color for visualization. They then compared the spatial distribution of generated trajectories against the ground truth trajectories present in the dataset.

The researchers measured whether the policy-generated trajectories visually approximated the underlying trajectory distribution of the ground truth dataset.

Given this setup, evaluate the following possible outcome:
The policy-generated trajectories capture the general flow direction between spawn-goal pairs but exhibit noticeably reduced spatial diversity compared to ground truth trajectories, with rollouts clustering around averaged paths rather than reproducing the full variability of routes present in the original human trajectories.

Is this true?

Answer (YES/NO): NO